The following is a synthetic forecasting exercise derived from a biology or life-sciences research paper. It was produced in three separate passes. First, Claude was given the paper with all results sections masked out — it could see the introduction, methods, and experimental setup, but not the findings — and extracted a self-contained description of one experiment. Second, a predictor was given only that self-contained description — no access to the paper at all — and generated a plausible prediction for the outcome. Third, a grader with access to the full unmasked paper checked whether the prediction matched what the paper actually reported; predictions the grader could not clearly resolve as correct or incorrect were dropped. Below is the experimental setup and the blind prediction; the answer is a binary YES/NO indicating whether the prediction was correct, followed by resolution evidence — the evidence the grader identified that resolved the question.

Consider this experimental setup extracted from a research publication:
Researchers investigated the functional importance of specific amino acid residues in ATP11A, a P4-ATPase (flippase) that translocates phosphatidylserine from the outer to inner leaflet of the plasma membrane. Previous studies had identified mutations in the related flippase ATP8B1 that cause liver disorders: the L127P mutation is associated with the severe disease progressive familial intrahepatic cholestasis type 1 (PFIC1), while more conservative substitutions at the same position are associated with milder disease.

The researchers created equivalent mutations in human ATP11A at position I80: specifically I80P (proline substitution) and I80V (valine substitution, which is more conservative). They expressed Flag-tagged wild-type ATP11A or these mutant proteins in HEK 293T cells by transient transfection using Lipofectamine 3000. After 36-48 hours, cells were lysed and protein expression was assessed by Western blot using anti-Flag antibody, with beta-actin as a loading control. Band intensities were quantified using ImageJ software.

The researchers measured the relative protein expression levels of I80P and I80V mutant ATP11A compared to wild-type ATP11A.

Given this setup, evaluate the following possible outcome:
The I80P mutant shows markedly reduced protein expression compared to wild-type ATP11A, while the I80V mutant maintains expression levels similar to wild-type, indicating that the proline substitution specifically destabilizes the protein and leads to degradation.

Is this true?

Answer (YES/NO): NO